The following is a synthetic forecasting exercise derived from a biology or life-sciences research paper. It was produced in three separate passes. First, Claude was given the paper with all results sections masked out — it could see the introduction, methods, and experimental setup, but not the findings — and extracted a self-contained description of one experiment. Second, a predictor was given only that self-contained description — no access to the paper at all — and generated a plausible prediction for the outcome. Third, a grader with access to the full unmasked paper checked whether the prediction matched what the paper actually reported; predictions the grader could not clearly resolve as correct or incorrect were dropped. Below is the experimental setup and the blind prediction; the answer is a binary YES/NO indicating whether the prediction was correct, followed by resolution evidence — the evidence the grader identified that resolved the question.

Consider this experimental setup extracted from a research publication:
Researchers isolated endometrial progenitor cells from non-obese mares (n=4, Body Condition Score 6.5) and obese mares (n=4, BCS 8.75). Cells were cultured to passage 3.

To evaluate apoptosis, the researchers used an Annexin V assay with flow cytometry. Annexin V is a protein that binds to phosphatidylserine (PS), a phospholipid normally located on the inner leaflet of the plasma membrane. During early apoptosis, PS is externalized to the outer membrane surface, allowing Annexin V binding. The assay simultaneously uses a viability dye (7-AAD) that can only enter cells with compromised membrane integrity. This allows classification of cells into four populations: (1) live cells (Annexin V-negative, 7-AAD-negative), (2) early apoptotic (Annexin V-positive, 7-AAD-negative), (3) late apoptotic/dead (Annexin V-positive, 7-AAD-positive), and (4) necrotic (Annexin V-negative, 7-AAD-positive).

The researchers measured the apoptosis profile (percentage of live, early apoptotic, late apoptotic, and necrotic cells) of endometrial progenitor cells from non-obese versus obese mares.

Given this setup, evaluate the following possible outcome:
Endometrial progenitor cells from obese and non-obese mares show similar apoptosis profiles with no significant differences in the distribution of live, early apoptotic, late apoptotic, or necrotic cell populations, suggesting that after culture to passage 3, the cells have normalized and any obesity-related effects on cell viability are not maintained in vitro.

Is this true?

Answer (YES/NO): NO